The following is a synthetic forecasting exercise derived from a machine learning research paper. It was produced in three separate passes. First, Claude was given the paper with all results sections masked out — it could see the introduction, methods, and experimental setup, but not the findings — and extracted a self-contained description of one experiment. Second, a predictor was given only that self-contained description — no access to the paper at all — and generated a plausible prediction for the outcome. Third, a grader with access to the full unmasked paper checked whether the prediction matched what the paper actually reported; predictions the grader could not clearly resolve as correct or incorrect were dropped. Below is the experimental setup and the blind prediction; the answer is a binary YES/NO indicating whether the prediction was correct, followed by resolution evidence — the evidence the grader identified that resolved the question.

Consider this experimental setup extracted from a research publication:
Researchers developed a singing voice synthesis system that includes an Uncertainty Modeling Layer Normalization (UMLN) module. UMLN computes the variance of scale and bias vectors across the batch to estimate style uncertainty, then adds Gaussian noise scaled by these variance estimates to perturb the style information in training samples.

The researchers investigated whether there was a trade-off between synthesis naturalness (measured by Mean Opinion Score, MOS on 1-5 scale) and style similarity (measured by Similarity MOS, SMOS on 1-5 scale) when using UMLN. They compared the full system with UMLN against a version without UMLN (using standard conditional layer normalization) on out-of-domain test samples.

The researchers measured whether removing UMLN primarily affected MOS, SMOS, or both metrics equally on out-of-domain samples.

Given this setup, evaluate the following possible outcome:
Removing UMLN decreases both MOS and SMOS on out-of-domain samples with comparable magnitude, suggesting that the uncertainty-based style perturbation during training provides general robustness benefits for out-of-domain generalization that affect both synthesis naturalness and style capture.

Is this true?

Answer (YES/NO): YES